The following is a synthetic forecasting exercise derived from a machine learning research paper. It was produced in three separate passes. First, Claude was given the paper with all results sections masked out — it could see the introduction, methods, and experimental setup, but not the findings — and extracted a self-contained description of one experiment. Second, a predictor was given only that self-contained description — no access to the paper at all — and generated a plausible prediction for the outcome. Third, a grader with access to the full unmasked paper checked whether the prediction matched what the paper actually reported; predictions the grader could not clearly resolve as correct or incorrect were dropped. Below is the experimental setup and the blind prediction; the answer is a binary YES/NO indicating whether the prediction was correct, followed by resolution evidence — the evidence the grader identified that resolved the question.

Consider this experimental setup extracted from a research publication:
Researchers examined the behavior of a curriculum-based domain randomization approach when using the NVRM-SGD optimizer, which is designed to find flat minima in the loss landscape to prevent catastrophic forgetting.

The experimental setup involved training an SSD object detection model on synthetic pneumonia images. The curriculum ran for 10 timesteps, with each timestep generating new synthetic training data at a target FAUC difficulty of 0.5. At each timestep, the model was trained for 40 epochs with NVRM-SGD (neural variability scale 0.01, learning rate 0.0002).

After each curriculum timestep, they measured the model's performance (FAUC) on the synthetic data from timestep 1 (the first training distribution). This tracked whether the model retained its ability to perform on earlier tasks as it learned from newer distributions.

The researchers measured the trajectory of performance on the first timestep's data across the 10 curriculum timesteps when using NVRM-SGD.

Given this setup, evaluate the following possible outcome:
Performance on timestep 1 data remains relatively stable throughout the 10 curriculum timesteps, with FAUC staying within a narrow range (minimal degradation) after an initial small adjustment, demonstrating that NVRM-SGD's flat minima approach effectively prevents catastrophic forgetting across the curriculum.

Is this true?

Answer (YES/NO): NO